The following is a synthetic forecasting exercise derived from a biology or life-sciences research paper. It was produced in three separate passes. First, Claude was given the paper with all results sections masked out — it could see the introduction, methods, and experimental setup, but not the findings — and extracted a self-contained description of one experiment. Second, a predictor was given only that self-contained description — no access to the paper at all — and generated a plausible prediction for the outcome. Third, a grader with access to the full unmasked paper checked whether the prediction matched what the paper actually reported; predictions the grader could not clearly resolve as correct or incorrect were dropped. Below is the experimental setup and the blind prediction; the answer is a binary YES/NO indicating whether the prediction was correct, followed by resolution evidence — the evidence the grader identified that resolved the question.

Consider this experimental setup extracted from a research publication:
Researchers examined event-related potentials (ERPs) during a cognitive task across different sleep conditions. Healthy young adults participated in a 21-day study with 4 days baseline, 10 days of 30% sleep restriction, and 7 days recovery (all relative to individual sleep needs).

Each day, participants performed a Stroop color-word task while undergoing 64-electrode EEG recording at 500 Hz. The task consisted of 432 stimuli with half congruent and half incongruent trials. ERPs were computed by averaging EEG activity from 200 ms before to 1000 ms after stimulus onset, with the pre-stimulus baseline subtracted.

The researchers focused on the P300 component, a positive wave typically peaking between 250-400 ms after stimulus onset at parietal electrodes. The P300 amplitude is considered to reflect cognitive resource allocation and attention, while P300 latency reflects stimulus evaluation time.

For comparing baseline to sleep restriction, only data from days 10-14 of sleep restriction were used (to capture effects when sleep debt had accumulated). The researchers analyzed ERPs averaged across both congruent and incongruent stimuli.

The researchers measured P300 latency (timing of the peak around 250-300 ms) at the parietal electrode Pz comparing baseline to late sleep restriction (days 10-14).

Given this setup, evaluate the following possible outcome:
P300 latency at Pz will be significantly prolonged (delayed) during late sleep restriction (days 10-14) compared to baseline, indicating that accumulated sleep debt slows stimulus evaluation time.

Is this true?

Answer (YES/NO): NO